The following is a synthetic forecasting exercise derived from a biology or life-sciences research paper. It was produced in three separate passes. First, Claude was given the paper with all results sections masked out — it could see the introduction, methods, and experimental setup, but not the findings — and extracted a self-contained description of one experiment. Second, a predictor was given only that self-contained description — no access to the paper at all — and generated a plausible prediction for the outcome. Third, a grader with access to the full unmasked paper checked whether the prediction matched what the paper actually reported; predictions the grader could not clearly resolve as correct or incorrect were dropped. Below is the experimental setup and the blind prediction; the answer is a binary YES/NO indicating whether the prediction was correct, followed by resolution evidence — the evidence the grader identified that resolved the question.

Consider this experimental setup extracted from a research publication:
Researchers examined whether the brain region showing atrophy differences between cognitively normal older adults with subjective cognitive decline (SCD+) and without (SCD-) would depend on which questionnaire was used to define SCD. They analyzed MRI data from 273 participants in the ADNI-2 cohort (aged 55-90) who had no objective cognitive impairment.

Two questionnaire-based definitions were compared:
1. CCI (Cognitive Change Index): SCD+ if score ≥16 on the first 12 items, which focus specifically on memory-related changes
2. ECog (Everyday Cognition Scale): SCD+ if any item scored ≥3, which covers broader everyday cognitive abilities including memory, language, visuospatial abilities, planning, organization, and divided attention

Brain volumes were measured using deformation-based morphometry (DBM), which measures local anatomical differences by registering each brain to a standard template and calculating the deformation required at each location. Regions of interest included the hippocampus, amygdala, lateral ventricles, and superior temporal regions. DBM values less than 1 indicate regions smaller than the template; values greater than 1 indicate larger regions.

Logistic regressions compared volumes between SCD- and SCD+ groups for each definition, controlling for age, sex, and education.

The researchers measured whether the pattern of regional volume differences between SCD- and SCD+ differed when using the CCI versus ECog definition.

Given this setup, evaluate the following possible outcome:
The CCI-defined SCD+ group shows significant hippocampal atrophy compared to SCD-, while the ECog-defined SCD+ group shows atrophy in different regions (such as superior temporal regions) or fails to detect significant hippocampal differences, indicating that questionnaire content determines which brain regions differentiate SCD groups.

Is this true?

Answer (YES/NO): YES